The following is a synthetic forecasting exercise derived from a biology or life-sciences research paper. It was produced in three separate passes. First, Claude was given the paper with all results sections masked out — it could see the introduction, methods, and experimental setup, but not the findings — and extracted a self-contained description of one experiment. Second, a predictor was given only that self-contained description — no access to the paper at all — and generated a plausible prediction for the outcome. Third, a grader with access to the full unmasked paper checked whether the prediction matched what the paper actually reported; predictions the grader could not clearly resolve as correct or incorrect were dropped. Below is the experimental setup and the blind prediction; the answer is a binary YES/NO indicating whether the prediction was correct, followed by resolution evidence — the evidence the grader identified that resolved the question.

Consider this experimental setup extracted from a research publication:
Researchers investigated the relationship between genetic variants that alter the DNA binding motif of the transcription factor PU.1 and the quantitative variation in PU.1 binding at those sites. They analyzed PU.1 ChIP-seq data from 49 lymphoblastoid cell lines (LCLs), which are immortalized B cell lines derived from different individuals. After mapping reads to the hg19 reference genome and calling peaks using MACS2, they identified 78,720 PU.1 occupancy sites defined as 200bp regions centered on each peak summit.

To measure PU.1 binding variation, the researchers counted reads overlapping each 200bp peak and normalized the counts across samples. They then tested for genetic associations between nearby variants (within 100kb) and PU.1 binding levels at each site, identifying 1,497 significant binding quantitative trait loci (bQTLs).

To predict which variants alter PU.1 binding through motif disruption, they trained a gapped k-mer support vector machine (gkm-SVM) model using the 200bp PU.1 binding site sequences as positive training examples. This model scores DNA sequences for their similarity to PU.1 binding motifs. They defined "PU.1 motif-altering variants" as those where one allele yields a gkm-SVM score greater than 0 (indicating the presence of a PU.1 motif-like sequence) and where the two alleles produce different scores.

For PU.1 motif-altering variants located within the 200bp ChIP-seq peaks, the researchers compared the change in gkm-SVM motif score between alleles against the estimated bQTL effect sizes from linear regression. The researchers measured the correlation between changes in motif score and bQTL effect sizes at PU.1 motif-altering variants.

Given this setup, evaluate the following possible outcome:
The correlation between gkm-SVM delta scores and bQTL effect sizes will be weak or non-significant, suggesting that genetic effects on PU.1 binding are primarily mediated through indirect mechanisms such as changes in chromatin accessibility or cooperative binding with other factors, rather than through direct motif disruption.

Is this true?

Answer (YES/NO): NO